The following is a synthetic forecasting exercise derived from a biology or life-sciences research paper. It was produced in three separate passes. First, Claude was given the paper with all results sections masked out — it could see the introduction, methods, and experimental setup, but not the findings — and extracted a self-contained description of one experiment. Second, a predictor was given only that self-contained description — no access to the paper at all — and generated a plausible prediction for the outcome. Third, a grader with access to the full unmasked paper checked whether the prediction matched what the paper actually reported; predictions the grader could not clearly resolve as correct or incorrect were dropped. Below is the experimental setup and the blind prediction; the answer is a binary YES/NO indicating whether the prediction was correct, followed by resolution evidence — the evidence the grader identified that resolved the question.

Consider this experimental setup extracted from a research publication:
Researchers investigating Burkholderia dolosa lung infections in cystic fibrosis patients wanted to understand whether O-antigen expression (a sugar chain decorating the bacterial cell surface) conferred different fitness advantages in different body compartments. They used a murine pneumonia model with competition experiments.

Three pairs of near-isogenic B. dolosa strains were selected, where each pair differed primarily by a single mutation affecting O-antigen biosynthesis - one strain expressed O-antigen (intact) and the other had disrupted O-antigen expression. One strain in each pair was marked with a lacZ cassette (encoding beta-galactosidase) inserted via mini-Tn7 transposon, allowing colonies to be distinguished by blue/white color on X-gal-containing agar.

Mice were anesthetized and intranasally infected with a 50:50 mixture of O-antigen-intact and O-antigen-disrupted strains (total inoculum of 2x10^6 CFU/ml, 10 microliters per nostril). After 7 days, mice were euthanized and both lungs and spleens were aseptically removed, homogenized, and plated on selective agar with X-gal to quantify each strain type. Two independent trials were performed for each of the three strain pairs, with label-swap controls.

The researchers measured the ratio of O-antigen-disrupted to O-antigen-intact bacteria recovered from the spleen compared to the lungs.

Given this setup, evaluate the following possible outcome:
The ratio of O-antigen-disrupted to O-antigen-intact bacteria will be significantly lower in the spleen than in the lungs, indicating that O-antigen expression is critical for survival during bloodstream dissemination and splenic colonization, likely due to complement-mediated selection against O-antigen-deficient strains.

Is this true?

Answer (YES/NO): NO